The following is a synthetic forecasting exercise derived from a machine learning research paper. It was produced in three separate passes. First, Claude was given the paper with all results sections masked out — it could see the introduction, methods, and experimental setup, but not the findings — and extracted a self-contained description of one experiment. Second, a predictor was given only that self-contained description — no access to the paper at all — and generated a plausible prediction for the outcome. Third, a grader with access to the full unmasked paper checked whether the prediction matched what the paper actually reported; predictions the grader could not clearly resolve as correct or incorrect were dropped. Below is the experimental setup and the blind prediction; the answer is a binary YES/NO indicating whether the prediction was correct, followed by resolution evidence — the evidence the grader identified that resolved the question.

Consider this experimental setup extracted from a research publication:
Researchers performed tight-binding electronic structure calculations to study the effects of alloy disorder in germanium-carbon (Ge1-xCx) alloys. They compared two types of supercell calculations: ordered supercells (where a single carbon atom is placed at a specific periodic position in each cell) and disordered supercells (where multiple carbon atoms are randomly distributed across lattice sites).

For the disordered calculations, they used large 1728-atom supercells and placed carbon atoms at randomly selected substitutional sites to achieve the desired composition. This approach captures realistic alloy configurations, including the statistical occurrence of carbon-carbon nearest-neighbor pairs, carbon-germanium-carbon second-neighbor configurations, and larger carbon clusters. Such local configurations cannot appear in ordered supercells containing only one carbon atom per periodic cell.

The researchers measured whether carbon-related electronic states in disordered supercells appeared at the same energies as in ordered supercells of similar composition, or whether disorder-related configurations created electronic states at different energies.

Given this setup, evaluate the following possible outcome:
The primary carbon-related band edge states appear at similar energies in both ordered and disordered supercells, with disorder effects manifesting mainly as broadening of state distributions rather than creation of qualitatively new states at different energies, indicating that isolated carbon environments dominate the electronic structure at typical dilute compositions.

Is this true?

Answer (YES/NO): NO